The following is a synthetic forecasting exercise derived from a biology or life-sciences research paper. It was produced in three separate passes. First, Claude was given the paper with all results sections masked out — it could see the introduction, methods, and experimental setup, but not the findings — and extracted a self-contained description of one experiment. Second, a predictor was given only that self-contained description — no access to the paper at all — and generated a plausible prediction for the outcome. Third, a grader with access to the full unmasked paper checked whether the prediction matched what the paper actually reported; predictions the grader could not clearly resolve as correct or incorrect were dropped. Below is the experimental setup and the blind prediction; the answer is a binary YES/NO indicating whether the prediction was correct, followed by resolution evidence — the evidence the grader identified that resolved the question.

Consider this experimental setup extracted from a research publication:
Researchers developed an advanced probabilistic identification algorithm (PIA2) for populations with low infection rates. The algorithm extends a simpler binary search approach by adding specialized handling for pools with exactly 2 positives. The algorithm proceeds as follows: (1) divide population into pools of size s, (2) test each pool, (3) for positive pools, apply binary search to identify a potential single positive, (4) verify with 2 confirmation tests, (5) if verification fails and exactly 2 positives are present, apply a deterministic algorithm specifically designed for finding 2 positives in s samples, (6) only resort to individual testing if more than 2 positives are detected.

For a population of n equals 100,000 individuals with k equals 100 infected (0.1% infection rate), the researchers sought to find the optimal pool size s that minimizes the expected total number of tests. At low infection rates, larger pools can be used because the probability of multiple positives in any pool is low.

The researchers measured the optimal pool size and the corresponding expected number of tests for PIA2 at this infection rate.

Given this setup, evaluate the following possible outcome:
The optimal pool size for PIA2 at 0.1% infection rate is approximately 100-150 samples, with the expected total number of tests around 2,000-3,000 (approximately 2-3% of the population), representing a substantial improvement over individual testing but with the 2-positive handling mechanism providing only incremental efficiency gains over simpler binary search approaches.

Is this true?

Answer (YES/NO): NO